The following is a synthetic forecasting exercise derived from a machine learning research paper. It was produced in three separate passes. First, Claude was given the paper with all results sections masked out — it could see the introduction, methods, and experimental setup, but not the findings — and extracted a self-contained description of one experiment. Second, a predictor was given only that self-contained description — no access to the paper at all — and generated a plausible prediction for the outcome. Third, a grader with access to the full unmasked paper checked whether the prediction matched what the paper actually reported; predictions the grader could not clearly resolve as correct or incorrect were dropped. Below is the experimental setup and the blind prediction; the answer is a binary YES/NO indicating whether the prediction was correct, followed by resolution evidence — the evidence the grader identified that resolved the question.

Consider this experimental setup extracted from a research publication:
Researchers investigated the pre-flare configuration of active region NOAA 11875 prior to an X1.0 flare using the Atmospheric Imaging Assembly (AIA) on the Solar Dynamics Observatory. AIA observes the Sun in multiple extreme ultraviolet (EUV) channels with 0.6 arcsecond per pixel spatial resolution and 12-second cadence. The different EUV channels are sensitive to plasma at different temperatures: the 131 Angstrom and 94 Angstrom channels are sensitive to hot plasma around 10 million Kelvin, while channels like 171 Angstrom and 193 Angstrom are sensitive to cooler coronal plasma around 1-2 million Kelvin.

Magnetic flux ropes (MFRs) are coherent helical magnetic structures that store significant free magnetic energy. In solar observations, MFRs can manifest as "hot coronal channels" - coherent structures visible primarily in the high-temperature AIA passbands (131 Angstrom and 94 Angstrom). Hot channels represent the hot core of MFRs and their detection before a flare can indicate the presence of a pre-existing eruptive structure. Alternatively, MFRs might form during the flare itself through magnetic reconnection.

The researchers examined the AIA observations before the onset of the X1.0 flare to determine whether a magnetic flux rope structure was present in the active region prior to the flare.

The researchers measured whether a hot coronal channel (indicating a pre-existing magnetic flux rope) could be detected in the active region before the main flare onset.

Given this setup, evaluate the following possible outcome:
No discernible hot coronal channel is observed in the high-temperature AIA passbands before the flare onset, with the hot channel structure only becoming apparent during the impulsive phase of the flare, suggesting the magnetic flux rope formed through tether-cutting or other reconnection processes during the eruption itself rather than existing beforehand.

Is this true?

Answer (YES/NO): NO